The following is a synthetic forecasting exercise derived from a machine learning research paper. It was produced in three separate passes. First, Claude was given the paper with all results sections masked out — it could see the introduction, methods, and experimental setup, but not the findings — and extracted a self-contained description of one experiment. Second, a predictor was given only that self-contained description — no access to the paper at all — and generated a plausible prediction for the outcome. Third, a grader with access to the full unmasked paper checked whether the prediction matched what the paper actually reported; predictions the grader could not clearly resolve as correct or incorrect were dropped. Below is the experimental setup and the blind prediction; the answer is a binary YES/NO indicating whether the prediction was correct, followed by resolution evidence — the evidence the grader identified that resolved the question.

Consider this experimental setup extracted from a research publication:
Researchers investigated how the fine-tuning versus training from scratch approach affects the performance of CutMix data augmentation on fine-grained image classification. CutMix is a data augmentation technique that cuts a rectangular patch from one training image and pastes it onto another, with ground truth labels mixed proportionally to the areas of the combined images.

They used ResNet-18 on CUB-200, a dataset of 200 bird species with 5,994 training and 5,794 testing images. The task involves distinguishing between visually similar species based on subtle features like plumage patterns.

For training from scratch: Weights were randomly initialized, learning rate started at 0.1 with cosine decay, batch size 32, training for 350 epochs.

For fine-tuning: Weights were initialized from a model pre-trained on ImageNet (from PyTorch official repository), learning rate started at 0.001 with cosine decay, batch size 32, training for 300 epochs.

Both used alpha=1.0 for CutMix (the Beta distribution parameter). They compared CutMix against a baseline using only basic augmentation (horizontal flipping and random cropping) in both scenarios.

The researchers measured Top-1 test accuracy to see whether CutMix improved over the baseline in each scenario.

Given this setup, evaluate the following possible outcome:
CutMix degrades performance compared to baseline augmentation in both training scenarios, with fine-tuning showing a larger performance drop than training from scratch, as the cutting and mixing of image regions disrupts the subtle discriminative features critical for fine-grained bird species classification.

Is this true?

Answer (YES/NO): NO